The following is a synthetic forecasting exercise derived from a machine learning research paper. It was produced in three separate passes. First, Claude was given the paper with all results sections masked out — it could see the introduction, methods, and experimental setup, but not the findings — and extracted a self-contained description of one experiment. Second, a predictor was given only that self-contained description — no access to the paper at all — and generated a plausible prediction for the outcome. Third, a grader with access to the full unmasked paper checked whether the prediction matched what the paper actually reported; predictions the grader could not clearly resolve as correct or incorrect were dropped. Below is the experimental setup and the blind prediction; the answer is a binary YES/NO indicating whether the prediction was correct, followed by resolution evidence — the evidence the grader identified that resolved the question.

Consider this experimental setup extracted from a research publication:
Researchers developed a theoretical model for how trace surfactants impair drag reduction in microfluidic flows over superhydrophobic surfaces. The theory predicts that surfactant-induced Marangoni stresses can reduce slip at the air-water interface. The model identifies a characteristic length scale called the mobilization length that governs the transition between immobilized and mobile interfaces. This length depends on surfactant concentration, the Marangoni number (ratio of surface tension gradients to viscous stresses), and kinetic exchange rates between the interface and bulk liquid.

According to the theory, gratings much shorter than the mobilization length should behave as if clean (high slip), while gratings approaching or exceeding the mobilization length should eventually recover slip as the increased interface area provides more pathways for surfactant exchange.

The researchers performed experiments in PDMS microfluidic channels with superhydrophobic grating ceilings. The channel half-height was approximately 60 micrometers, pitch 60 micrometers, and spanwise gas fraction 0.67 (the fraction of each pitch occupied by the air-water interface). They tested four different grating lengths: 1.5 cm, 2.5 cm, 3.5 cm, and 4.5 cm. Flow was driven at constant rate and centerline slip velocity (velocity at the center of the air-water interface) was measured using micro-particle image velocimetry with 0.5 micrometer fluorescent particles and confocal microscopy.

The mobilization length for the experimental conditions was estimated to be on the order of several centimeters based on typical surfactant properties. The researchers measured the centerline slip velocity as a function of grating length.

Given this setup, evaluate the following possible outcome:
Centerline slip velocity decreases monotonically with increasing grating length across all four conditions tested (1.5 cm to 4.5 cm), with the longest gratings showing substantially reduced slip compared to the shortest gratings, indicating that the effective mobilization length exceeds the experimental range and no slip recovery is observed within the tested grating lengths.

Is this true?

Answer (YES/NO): NO